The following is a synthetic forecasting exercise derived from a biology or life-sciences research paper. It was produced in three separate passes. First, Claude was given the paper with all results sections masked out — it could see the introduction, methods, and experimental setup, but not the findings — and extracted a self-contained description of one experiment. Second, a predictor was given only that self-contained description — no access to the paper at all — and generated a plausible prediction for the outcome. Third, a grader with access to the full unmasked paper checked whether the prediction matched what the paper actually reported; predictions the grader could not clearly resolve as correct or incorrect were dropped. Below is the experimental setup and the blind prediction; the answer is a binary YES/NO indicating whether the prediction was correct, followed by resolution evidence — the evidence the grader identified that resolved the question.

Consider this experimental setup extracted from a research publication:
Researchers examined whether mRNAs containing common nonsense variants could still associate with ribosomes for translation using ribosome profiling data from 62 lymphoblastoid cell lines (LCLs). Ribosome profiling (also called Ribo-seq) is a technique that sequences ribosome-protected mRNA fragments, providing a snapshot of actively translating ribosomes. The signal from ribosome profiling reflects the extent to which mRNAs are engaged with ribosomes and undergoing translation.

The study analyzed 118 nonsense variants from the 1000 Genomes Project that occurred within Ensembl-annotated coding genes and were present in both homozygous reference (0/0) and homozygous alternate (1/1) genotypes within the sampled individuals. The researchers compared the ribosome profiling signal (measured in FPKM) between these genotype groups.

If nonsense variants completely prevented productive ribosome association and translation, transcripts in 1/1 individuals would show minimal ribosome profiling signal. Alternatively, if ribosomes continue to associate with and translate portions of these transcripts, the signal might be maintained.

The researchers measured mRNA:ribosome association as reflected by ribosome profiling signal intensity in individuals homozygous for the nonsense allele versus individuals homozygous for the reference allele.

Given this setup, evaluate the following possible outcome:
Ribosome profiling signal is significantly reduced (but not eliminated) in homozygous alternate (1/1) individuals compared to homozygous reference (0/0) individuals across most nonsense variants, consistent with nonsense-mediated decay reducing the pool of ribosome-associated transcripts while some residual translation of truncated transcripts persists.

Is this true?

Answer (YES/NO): NO